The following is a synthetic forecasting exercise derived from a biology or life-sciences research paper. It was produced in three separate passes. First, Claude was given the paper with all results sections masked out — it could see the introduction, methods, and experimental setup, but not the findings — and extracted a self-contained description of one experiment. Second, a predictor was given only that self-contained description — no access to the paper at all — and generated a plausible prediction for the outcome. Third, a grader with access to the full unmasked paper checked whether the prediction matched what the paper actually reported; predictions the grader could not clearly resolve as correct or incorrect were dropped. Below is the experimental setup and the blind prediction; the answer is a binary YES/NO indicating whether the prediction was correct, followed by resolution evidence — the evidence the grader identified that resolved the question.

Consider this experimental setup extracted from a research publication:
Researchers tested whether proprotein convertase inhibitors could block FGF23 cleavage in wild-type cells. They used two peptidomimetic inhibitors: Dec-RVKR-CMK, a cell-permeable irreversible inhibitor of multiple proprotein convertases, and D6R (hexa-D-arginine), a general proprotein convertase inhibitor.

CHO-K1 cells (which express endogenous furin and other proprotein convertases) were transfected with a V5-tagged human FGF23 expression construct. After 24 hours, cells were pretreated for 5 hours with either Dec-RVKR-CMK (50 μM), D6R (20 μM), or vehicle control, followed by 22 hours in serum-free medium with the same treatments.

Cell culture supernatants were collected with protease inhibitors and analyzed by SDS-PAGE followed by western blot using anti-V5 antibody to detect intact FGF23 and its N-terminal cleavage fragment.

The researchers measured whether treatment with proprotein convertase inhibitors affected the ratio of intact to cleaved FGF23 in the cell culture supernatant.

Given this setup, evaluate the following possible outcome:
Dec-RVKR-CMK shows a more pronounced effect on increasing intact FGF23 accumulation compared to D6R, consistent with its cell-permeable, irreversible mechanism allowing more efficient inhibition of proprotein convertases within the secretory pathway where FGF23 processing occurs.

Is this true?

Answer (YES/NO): YES